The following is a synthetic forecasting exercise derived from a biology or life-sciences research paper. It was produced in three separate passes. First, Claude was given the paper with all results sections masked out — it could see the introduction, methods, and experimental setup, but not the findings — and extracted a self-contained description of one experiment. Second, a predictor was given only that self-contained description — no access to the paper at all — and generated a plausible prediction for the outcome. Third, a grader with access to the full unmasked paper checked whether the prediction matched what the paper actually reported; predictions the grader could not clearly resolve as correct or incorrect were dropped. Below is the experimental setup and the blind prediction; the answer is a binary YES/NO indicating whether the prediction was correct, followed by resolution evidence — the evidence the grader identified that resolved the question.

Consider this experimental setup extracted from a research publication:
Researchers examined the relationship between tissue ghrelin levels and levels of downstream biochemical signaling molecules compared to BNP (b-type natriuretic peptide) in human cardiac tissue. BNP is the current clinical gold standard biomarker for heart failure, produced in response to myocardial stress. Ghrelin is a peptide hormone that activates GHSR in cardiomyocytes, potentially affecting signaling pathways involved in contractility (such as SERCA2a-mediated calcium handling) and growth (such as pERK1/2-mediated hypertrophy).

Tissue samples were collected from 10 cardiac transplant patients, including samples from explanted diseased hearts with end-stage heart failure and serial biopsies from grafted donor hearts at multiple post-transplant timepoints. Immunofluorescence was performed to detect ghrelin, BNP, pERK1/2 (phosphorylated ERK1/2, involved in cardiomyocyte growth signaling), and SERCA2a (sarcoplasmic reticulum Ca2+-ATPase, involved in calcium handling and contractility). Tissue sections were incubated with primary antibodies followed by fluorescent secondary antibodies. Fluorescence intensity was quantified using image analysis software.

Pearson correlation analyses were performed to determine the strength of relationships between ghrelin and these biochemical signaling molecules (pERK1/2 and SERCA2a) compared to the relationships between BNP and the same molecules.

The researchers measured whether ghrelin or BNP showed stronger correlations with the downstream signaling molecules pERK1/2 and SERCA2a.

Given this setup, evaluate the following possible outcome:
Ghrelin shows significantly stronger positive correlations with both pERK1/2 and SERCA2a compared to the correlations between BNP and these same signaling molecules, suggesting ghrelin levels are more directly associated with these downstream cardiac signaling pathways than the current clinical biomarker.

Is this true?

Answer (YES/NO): YES